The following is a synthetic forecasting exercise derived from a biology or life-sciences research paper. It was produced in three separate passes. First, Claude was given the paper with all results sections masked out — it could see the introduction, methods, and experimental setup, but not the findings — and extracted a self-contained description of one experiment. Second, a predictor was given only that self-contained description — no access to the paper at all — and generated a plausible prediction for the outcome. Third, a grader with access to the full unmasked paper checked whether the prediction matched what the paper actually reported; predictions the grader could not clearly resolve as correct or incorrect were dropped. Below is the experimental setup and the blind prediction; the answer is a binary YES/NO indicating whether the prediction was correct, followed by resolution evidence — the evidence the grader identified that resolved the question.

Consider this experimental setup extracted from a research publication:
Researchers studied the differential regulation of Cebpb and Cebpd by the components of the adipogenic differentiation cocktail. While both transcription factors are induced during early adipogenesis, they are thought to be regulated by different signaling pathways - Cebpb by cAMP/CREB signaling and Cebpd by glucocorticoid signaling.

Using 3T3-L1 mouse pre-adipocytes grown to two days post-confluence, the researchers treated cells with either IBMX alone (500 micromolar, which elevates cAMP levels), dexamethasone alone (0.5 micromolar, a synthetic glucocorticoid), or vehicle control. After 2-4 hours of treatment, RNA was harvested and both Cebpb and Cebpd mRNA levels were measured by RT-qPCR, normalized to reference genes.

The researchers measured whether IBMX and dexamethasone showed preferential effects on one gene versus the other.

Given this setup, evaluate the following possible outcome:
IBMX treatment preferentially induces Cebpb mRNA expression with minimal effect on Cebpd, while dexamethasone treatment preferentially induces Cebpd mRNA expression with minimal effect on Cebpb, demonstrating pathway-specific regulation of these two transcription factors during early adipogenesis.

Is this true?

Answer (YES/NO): NO